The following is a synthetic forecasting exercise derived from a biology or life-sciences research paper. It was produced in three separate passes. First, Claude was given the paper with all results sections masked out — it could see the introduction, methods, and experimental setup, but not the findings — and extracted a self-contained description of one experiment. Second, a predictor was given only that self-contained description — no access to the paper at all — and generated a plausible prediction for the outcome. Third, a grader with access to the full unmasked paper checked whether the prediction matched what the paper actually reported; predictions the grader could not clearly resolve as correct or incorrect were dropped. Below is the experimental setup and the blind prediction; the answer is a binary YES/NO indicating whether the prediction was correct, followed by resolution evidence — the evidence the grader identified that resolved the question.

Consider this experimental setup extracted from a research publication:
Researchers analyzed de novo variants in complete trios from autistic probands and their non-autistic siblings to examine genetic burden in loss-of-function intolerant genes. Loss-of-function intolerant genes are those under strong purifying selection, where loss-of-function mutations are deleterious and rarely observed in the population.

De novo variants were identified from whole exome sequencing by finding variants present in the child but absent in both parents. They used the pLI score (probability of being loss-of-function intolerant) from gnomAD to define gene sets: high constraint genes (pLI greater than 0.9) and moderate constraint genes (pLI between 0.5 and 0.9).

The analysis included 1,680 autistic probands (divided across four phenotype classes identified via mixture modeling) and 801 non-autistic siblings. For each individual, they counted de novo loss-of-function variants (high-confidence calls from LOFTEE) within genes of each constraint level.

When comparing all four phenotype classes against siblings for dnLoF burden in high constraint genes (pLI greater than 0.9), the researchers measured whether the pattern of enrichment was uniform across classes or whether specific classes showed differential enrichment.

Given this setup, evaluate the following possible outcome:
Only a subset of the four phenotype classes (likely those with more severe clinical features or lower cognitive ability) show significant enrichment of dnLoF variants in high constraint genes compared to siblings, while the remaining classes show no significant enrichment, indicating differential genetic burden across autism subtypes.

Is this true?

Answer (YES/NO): NO